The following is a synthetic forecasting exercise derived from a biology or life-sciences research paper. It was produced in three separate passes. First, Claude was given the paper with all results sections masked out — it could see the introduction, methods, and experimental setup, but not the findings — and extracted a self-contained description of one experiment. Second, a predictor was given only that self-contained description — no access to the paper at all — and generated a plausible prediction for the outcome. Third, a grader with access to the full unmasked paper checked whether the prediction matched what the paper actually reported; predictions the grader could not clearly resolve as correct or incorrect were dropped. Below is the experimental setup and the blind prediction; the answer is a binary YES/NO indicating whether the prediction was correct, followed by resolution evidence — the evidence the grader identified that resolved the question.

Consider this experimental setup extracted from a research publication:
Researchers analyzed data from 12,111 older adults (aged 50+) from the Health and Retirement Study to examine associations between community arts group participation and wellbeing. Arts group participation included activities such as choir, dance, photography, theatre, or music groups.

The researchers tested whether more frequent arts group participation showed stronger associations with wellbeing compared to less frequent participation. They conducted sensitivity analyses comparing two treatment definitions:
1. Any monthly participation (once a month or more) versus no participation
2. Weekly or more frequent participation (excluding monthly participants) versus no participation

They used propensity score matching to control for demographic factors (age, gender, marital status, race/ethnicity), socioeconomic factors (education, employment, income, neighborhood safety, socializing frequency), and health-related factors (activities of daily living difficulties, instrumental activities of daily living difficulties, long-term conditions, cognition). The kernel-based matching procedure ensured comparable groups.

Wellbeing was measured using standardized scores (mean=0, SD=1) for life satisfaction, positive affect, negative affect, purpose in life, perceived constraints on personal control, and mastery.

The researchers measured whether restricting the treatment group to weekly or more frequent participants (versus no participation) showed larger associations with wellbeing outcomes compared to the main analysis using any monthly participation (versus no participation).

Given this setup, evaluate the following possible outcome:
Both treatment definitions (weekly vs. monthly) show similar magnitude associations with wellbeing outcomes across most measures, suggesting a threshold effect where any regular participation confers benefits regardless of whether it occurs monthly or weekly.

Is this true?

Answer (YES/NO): NO